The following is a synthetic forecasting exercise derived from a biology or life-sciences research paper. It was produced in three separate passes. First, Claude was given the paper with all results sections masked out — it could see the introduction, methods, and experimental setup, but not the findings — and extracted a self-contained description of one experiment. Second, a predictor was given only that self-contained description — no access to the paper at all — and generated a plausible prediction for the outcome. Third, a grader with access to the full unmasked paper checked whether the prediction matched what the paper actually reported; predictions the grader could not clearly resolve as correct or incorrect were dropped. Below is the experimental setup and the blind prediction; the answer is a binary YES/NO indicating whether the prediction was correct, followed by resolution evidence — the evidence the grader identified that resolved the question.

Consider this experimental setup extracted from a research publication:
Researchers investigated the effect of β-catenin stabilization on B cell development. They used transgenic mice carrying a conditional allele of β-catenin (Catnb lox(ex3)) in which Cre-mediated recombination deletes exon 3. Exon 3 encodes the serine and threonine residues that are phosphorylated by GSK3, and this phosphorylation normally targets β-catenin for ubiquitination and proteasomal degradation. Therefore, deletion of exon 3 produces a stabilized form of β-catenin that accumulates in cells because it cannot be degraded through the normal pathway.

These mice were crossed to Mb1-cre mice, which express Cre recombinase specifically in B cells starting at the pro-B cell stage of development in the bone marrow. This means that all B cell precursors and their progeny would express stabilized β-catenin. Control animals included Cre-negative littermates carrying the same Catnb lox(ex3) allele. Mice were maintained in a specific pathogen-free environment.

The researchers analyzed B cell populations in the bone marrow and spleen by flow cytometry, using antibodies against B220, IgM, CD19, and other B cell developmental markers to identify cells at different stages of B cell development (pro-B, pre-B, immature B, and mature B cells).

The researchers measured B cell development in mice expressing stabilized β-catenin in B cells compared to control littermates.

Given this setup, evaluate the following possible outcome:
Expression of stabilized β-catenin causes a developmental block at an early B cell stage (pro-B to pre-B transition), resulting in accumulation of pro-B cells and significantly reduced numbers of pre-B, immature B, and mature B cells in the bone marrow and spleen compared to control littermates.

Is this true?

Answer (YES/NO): NO